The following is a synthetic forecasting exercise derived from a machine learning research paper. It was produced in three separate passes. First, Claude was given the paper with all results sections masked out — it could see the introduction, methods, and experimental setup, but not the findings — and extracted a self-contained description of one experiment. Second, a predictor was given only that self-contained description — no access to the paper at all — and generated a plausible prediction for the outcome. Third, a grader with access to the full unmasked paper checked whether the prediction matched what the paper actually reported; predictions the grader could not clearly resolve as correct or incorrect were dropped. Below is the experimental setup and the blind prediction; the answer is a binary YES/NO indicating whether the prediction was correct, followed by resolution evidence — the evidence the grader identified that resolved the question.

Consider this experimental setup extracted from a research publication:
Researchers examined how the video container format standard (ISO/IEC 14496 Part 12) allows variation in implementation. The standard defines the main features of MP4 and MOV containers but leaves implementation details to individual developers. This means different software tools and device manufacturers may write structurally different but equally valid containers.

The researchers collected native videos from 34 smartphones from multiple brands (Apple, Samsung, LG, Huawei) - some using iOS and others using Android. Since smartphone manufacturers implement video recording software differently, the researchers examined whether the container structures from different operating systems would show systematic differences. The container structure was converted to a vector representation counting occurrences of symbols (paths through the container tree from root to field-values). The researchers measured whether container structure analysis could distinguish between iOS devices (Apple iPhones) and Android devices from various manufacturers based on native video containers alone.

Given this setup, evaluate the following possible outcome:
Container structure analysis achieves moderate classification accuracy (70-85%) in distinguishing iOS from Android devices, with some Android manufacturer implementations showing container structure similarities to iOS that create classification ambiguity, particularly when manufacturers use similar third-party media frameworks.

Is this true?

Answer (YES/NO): NO